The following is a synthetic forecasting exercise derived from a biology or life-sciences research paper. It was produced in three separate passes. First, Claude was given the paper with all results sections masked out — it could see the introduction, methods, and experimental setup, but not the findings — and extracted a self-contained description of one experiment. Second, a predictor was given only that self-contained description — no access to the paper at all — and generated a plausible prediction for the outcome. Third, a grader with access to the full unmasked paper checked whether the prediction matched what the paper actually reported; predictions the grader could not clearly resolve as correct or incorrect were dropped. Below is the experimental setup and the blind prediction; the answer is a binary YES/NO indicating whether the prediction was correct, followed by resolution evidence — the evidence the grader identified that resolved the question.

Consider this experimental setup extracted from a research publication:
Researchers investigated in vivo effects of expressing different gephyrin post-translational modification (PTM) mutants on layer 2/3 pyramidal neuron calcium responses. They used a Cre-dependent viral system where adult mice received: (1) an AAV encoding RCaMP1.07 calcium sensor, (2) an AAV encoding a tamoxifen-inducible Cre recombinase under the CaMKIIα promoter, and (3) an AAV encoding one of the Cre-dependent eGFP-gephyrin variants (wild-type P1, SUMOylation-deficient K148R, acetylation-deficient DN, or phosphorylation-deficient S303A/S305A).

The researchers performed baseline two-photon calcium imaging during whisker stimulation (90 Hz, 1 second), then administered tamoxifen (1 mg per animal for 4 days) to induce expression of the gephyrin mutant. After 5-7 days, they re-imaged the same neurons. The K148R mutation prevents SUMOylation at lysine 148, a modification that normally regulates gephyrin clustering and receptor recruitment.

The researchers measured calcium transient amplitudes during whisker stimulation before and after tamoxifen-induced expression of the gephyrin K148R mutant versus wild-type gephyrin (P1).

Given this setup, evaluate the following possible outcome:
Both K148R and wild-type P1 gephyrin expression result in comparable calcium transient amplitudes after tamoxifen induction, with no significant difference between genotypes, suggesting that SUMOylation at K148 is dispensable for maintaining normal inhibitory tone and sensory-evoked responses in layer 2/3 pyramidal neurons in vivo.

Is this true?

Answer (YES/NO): YES